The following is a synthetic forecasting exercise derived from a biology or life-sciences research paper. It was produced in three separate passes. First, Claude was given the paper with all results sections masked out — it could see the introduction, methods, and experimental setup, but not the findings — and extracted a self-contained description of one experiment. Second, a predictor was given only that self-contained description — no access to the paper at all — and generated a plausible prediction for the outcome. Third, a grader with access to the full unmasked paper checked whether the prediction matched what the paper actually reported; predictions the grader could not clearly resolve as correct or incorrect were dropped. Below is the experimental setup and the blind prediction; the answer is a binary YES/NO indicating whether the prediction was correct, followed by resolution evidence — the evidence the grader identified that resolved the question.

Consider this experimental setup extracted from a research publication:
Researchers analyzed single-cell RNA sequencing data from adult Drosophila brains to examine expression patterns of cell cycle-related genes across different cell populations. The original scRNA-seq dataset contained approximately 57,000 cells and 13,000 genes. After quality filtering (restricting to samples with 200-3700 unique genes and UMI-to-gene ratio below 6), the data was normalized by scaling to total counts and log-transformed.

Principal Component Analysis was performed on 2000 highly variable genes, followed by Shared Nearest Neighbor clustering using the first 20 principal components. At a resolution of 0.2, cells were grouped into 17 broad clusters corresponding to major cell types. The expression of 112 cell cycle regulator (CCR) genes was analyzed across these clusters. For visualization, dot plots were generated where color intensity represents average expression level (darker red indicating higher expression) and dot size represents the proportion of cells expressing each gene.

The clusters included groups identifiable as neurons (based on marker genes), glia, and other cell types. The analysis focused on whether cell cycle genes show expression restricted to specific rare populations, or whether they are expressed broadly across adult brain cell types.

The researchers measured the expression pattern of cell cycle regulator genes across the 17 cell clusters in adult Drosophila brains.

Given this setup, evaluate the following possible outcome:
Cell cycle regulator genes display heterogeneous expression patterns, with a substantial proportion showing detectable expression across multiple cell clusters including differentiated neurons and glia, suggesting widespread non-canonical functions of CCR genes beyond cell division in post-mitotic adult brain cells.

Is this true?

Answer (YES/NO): YES